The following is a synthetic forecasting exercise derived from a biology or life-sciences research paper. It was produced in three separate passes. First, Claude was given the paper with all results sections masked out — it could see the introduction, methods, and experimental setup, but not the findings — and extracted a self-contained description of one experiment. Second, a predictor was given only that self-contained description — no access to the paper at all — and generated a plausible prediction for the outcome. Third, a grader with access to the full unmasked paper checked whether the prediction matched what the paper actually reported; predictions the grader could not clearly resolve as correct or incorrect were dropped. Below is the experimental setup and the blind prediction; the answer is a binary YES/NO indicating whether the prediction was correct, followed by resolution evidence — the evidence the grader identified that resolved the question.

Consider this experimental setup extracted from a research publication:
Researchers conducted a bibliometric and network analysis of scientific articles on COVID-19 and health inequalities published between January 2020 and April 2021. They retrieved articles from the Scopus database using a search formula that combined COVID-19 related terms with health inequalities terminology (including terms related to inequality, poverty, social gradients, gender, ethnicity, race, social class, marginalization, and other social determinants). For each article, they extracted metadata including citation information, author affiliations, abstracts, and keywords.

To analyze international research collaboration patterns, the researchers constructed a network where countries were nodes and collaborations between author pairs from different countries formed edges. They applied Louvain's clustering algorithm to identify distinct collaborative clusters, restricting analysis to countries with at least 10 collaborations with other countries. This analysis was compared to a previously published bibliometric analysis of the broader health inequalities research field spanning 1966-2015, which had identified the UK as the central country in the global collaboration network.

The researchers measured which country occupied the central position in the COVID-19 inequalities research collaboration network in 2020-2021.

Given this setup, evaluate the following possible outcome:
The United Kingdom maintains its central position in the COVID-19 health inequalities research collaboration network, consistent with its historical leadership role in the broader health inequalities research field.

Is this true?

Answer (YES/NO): NO